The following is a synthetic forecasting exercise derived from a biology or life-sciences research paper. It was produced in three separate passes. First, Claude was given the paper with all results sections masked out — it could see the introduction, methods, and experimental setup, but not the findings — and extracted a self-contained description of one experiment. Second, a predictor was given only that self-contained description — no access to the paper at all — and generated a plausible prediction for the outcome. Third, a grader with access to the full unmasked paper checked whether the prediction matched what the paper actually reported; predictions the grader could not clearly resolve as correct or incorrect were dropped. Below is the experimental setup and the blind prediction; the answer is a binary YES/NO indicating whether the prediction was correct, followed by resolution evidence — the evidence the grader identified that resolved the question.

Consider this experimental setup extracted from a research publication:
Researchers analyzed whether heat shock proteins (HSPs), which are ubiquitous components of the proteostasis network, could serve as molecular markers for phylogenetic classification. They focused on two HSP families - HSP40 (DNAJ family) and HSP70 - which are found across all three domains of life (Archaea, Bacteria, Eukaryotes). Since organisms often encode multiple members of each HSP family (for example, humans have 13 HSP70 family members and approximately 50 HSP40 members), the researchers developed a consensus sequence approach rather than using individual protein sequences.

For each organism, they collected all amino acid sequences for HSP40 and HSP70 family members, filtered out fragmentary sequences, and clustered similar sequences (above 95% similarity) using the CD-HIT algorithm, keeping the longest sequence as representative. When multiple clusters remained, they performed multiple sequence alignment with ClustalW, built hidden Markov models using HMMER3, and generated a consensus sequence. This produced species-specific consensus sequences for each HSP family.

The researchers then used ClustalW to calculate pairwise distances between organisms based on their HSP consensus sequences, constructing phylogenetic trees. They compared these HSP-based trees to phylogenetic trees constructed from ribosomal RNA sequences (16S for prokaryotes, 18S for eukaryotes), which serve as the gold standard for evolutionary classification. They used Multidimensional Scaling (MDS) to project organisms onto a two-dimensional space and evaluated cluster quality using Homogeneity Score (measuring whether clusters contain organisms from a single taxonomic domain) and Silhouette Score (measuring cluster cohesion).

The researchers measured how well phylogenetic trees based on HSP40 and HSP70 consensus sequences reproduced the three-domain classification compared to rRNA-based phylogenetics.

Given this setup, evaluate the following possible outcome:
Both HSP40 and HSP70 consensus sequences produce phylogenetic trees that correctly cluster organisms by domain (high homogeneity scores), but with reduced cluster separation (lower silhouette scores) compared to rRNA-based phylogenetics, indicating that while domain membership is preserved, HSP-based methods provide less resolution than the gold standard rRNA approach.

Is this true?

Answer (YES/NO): NO